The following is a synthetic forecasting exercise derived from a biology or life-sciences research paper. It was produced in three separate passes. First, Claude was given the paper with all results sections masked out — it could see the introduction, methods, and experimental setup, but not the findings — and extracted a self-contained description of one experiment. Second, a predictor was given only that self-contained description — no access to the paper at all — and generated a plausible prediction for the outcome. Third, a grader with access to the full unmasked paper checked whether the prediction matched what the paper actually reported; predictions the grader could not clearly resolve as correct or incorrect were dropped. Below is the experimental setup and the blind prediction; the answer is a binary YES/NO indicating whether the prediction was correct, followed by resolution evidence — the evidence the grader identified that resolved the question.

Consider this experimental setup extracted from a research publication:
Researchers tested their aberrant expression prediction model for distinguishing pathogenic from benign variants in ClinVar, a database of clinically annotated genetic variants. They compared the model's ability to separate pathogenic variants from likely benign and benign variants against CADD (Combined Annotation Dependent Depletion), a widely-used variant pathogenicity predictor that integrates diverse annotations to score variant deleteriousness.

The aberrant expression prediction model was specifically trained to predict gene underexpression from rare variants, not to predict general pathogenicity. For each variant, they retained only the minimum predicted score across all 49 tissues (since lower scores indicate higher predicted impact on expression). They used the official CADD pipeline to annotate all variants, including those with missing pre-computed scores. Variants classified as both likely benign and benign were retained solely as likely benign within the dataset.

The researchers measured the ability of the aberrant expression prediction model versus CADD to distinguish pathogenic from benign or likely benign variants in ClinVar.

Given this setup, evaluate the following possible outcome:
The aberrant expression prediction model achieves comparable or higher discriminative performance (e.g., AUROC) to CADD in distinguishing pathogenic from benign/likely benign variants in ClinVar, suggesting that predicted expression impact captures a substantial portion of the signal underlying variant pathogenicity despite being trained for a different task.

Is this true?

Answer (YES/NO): NO